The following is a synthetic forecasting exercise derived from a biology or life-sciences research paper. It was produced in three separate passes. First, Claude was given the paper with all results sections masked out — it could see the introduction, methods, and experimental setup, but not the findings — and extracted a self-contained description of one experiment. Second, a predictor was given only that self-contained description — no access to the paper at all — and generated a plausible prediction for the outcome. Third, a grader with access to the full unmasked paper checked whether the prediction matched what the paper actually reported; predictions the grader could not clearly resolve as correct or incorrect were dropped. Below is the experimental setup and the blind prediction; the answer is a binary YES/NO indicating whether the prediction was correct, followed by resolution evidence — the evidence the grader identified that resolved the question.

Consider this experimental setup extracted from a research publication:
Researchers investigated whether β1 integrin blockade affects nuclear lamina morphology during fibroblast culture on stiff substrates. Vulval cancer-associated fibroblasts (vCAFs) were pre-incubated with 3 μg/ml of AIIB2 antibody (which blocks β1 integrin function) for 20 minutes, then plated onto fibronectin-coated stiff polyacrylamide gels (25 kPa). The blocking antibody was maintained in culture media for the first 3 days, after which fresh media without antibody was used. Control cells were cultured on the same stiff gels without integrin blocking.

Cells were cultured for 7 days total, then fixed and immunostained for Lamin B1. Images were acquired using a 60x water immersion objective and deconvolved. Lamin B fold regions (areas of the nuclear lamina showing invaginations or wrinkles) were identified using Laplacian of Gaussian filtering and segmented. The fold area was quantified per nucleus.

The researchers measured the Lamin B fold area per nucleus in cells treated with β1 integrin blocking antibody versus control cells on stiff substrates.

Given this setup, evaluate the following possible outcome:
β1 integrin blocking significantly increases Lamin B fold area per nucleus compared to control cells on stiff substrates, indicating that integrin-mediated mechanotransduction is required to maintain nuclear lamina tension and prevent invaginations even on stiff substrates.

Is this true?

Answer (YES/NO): YES